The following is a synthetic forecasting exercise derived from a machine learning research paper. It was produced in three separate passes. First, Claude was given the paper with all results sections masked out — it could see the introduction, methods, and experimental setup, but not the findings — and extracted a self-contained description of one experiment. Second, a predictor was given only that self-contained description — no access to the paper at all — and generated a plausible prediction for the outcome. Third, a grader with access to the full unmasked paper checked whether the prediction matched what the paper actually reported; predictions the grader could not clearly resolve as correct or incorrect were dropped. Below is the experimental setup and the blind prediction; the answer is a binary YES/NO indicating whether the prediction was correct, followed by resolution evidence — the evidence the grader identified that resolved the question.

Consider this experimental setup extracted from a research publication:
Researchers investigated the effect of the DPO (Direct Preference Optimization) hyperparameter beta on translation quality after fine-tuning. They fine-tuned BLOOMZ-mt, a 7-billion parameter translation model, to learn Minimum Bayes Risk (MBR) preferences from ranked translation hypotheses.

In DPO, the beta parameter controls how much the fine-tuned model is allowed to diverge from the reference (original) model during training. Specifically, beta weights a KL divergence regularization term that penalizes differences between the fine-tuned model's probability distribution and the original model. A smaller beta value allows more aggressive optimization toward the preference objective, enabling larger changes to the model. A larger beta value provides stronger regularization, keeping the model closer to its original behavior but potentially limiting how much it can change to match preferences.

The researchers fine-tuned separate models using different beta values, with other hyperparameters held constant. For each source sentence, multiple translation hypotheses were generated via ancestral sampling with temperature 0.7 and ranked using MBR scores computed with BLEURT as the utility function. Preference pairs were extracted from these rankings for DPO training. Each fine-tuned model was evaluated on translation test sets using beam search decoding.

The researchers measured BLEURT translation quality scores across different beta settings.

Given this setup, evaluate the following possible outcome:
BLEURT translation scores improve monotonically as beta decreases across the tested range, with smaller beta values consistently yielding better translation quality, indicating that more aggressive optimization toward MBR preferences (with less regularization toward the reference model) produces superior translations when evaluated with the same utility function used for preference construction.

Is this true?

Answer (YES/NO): NO